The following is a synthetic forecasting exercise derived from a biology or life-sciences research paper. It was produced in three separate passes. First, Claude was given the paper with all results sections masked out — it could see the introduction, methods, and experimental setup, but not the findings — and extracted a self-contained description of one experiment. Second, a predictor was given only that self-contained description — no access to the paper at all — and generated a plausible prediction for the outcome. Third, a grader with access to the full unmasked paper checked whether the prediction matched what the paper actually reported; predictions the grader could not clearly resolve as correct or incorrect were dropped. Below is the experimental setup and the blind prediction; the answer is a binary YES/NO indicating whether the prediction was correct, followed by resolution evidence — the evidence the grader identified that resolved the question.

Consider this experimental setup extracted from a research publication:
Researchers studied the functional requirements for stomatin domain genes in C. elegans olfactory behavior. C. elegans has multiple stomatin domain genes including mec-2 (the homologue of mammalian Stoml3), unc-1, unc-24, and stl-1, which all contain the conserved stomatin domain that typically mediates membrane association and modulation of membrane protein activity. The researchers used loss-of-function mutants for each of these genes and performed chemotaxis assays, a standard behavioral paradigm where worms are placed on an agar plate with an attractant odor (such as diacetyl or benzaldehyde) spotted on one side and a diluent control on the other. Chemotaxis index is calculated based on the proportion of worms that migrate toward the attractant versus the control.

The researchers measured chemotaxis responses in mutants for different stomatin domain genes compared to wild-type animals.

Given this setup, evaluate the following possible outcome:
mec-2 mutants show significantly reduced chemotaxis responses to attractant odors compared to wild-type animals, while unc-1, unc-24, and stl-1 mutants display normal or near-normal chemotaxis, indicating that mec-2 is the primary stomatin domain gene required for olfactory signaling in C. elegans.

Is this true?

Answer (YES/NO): NO